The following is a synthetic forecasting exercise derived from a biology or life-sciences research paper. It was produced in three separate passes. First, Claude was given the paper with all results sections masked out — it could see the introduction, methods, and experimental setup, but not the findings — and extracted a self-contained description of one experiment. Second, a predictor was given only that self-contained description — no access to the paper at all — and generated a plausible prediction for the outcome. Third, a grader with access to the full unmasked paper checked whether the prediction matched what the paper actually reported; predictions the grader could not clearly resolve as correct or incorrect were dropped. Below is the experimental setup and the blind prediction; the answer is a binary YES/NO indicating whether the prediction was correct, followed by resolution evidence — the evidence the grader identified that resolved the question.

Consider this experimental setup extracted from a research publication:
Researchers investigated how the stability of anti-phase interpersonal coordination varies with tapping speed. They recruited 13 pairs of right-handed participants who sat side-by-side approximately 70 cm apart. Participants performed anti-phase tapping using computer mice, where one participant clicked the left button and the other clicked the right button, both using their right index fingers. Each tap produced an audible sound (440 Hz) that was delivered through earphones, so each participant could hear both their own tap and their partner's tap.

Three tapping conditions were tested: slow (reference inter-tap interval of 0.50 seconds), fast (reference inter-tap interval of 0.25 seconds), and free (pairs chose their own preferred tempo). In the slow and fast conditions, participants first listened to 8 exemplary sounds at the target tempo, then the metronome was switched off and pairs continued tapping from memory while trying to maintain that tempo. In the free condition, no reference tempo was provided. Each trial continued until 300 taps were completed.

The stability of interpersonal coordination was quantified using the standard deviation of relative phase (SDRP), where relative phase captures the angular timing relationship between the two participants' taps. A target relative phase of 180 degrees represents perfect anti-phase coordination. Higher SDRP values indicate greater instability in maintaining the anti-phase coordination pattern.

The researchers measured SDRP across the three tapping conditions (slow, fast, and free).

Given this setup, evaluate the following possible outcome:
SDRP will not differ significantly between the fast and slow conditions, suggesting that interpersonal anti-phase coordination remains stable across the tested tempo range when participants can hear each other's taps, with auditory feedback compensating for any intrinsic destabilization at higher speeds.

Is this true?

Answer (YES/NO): NO